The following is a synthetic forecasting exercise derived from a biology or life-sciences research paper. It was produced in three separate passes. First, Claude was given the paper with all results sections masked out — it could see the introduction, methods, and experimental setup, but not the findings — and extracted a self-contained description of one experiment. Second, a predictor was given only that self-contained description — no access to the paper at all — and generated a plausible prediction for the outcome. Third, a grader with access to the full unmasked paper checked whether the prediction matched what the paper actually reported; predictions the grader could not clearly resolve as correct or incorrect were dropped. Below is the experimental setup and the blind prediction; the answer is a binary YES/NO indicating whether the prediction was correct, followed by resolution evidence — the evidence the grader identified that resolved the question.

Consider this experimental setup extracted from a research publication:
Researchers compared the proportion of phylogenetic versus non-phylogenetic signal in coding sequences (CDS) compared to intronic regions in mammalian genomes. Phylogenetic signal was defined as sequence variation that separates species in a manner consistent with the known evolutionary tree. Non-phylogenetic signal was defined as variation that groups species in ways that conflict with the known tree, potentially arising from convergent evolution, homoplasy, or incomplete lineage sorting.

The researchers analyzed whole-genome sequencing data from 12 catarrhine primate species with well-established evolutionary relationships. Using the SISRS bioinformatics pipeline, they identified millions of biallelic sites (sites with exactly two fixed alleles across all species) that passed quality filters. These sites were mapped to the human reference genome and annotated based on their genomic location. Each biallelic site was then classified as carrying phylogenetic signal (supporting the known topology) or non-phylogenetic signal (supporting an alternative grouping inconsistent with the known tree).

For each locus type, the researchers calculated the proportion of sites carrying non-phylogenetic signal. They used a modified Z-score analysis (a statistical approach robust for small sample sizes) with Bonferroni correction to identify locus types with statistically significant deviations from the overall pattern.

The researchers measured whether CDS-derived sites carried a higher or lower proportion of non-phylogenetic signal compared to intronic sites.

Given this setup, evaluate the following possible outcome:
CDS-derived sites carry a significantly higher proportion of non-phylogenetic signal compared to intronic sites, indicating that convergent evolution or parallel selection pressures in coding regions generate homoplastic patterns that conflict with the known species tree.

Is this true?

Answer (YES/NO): YES